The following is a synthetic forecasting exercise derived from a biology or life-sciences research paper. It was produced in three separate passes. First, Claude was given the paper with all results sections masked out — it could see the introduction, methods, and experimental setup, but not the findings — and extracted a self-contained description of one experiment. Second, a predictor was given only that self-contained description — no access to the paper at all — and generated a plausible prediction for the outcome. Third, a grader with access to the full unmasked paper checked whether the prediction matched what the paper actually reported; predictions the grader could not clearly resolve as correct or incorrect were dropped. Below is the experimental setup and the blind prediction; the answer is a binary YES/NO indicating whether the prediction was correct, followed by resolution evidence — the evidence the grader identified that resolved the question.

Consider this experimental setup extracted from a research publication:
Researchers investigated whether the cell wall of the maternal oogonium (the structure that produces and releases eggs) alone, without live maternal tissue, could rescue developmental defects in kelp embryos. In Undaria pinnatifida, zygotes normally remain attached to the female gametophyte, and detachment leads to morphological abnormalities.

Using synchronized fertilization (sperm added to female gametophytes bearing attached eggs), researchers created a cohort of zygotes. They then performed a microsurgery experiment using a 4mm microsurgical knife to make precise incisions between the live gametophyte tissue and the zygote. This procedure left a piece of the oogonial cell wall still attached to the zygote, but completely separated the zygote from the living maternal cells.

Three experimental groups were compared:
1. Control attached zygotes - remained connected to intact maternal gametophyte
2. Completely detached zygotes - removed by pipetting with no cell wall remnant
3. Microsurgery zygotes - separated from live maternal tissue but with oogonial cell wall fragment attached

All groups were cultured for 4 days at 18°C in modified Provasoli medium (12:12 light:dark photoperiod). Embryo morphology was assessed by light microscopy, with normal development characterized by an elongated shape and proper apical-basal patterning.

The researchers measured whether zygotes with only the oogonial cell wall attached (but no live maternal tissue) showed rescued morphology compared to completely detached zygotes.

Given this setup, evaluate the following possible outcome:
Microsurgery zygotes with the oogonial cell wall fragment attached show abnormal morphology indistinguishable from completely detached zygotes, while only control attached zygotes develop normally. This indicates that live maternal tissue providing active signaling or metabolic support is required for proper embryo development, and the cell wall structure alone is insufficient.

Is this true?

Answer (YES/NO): NO